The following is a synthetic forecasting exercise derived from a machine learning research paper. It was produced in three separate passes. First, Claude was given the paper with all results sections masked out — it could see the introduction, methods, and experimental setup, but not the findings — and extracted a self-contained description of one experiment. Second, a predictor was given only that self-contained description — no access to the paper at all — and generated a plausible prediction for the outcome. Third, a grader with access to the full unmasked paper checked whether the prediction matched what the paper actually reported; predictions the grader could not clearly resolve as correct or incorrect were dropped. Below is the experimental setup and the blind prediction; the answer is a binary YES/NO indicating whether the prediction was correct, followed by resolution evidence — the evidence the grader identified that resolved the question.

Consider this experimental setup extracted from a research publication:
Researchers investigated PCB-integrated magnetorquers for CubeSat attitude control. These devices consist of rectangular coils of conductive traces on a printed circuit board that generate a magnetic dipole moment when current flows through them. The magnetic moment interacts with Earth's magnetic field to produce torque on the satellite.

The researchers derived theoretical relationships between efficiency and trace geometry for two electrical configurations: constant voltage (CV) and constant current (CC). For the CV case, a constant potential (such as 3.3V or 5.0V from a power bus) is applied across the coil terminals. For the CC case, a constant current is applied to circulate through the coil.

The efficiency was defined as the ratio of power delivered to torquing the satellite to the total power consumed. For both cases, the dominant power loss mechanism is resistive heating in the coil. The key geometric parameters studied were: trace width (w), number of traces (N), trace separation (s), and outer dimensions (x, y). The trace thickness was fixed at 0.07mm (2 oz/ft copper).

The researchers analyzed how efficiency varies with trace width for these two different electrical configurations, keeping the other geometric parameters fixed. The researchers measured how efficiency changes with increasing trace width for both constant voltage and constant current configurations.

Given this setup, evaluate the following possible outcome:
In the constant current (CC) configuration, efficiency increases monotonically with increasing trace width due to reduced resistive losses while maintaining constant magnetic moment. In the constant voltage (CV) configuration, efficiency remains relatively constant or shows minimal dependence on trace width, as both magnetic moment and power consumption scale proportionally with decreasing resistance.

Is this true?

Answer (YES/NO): NO